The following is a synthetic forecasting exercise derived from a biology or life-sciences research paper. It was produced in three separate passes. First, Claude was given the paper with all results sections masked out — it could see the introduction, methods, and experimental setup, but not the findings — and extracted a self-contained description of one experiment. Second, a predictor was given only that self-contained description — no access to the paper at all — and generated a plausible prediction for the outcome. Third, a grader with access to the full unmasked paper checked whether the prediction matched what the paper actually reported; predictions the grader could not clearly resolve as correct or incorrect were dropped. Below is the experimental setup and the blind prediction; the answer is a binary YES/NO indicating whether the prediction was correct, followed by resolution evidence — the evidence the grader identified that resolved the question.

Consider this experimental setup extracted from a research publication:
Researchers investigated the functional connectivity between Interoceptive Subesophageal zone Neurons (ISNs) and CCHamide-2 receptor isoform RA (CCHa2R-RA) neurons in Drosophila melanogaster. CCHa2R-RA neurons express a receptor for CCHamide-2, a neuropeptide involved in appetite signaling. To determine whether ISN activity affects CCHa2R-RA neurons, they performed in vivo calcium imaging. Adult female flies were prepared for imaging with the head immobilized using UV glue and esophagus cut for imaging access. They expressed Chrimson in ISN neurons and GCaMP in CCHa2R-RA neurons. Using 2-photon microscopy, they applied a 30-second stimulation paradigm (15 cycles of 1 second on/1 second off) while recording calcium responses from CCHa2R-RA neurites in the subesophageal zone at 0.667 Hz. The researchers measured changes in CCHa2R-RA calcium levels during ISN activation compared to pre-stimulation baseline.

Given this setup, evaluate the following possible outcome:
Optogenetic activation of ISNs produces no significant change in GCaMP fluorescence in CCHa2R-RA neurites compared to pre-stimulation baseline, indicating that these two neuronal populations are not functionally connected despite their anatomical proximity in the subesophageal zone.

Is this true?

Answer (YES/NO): NO